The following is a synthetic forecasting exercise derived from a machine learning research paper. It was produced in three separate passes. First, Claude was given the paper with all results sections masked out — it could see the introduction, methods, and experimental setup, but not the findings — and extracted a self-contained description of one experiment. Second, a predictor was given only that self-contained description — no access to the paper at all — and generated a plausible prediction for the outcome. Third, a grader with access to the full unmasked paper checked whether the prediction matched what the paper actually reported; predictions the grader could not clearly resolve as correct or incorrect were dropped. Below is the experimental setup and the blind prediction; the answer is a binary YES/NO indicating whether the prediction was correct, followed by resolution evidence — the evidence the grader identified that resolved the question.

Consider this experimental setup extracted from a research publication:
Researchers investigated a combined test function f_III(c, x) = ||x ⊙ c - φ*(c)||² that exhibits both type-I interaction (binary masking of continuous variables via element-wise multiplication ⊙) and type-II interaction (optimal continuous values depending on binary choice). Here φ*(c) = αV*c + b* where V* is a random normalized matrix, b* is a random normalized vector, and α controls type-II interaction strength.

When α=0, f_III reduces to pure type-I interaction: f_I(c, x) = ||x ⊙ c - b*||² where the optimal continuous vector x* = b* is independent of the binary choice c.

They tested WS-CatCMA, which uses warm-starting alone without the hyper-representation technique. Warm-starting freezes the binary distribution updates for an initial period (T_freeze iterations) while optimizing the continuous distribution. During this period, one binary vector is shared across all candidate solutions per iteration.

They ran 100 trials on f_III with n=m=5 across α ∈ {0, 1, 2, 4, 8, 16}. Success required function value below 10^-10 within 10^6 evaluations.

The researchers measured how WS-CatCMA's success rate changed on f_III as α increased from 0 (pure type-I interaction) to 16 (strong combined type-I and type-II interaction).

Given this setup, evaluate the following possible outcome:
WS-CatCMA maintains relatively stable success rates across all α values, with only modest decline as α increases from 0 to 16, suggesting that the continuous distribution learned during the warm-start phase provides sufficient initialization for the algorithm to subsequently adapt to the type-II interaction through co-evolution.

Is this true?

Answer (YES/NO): NO